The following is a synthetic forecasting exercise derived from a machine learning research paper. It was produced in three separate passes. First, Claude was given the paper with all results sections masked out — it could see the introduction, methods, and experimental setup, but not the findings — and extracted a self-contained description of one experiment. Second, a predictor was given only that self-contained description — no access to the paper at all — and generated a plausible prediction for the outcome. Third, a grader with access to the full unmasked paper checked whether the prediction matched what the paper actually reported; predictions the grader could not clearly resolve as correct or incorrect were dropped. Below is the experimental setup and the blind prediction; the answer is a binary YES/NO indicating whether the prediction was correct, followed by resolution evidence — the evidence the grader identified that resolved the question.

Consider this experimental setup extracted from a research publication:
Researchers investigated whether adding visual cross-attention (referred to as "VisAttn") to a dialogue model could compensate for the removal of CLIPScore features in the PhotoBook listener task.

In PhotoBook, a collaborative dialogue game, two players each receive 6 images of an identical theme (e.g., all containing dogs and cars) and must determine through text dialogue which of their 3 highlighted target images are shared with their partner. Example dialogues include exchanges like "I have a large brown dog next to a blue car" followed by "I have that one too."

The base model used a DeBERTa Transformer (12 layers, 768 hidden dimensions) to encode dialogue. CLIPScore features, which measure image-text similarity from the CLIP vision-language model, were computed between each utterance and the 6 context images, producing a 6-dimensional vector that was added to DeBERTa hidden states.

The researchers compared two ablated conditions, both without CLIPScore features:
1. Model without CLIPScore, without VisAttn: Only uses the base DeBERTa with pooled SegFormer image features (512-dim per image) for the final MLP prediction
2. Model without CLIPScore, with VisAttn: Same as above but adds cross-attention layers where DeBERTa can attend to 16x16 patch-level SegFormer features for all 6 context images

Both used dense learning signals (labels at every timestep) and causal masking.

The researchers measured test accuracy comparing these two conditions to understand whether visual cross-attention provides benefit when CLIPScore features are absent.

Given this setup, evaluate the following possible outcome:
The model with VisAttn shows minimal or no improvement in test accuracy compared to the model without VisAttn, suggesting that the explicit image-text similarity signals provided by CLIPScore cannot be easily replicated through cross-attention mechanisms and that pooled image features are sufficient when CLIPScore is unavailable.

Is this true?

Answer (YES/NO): YES